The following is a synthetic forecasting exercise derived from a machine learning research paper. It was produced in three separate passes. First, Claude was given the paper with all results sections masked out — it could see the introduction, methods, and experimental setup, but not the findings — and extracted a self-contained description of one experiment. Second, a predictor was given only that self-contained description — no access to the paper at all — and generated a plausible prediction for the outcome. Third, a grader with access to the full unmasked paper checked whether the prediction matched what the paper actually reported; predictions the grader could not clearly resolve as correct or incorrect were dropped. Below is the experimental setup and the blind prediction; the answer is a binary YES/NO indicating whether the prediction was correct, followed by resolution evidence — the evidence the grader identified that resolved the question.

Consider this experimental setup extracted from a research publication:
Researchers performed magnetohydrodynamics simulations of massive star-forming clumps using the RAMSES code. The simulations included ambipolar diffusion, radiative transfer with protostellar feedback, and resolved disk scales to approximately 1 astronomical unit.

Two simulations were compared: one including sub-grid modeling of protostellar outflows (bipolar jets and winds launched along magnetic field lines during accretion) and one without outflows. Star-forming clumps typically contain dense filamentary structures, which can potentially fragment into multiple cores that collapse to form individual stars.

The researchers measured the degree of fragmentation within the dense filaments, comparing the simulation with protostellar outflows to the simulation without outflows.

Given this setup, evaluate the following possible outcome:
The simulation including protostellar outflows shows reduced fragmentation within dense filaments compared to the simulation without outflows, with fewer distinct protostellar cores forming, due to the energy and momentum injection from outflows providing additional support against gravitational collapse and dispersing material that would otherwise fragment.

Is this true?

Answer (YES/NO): NO